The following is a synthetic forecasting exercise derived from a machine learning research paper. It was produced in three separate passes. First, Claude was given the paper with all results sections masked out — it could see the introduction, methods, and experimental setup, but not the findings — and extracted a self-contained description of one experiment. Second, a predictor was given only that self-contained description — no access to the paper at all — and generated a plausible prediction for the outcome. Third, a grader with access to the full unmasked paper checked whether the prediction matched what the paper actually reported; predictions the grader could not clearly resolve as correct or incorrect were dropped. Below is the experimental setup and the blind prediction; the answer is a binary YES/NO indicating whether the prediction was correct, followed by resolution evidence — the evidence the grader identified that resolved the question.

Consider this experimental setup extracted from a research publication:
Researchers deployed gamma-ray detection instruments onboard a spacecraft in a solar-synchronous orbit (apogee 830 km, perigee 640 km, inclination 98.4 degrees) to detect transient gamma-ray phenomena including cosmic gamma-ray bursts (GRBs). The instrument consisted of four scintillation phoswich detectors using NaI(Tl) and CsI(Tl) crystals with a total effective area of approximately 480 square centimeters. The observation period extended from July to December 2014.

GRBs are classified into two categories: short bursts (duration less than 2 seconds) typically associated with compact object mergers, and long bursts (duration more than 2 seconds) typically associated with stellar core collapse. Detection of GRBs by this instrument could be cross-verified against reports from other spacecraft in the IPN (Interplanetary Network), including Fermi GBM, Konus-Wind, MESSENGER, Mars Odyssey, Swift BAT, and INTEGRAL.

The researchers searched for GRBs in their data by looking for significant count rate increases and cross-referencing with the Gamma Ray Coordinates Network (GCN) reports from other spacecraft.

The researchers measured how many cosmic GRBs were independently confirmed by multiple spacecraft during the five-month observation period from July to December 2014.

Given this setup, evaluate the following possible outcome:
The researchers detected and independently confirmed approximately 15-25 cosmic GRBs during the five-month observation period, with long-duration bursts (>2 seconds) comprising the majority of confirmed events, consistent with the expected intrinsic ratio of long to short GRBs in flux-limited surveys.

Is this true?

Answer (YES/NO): NO